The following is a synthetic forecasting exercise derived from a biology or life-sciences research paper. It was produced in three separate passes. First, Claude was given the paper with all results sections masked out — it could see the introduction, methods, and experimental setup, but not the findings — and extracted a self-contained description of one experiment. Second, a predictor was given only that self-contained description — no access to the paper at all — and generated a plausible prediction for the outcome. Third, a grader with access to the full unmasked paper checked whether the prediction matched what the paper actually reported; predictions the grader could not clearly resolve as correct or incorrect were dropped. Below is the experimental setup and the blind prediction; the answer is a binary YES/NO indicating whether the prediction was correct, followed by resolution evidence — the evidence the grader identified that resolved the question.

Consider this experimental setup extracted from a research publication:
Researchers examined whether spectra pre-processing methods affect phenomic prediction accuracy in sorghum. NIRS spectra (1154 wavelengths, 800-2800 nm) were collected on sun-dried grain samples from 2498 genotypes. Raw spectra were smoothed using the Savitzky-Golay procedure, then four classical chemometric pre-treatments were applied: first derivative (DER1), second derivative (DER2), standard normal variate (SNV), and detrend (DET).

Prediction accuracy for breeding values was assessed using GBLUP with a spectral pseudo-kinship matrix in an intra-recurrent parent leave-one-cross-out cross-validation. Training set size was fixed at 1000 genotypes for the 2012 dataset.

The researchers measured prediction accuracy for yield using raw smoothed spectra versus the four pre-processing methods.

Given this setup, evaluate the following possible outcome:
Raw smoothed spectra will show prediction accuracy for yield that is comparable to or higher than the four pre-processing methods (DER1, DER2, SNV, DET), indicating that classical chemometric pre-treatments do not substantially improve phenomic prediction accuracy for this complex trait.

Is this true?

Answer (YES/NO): NO